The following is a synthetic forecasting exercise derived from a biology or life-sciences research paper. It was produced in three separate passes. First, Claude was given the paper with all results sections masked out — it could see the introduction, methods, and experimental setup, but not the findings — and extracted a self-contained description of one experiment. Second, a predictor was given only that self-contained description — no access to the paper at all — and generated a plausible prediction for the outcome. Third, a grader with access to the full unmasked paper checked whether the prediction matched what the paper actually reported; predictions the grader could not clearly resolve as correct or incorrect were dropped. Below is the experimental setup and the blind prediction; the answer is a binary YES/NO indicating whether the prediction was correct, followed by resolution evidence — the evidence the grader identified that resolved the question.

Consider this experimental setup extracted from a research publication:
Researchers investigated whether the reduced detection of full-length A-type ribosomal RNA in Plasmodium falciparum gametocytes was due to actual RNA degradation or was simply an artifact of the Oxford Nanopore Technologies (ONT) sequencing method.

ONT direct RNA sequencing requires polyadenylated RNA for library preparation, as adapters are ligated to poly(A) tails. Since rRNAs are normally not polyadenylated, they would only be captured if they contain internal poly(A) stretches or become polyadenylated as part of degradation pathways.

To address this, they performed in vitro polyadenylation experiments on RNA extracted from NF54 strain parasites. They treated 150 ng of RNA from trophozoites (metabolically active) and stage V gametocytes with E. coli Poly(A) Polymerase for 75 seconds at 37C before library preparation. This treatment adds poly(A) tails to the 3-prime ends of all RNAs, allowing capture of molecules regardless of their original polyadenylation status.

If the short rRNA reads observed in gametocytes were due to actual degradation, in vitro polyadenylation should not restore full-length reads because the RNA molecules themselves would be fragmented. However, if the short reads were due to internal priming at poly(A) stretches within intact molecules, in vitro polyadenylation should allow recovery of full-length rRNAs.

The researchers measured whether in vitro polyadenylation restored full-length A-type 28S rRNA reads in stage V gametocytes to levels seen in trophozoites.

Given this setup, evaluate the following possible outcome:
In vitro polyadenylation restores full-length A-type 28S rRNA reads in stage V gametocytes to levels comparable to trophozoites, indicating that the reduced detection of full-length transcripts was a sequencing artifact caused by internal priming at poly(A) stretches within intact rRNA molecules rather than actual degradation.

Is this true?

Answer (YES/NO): NO